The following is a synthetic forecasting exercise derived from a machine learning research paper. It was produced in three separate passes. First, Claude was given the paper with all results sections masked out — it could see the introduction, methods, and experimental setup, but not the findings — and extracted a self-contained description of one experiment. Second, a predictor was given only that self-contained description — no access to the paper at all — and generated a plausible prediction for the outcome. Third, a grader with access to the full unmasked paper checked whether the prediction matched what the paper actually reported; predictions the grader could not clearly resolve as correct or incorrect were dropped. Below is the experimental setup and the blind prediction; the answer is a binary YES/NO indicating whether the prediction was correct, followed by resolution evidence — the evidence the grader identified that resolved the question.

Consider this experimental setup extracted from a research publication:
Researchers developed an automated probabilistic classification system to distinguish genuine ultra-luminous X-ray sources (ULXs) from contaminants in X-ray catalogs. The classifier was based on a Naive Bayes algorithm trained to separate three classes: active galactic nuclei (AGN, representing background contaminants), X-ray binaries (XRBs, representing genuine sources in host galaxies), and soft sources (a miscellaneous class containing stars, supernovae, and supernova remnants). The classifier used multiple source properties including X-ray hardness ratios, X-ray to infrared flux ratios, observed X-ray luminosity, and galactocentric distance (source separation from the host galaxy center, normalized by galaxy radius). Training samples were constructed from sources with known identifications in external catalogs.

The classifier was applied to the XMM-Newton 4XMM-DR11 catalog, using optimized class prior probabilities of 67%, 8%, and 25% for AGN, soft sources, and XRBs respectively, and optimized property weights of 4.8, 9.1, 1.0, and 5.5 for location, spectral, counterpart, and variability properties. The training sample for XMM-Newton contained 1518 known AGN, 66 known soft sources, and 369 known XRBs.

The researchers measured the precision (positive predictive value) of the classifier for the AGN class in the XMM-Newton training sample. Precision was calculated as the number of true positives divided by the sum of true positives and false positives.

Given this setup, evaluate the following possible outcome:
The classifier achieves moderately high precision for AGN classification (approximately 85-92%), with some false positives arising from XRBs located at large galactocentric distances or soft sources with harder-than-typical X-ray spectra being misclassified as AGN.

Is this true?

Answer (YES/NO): NO